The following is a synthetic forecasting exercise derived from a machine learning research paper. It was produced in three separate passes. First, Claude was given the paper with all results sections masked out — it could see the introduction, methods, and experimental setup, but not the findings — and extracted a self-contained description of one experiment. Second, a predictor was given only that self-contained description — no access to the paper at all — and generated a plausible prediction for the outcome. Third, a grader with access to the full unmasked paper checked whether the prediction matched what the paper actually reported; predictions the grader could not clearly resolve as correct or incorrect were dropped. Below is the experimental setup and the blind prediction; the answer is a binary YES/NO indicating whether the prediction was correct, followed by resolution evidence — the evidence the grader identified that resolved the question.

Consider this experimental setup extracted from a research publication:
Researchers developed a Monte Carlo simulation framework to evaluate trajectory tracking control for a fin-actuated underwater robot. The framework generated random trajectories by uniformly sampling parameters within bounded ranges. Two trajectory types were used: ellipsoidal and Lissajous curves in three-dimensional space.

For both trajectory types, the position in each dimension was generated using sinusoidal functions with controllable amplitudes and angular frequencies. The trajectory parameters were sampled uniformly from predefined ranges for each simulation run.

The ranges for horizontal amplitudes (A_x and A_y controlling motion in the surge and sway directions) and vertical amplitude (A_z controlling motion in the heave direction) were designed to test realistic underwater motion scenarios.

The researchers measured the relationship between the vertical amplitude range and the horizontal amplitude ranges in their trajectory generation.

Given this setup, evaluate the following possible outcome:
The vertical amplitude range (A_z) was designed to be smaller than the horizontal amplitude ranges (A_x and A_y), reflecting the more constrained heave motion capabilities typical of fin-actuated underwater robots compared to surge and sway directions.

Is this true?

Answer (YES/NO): YES